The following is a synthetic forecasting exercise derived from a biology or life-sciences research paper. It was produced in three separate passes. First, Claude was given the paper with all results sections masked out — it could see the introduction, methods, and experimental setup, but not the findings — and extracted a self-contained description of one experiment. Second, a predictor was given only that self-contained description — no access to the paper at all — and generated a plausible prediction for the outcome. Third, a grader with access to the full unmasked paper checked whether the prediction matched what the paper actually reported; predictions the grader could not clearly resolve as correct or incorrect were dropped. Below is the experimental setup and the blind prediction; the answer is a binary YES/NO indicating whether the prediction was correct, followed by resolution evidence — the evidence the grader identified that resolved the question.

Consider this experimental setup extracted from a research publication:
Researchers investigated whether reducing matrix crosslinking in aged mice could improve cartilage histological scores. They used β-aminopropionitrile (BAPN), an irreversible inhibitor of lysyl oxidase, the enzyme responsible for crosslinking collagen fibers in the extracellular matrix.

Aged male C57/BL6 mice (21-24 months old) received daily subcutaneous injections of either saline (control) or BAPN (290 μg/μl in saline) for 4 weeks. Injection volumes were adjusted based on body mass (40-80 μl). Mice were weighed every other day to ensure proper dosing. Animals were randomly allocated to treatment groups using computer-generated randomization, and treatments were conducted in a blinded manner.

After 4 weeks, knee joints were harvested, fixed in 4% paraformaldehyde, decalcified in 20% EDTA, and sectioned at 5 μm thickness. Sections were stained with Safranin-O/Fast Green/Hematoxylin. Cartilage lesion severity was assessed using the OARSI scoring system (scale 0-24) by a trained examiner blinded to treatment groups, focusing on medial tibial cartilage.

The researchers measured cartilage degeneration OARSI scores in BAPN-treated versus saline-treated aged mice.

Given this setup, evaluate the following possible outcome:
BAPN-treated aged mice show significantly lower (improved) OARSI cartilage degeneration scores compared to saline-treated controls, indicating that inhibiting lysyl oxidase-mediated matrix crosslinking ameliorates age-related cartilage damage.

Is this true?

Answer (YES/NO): YES